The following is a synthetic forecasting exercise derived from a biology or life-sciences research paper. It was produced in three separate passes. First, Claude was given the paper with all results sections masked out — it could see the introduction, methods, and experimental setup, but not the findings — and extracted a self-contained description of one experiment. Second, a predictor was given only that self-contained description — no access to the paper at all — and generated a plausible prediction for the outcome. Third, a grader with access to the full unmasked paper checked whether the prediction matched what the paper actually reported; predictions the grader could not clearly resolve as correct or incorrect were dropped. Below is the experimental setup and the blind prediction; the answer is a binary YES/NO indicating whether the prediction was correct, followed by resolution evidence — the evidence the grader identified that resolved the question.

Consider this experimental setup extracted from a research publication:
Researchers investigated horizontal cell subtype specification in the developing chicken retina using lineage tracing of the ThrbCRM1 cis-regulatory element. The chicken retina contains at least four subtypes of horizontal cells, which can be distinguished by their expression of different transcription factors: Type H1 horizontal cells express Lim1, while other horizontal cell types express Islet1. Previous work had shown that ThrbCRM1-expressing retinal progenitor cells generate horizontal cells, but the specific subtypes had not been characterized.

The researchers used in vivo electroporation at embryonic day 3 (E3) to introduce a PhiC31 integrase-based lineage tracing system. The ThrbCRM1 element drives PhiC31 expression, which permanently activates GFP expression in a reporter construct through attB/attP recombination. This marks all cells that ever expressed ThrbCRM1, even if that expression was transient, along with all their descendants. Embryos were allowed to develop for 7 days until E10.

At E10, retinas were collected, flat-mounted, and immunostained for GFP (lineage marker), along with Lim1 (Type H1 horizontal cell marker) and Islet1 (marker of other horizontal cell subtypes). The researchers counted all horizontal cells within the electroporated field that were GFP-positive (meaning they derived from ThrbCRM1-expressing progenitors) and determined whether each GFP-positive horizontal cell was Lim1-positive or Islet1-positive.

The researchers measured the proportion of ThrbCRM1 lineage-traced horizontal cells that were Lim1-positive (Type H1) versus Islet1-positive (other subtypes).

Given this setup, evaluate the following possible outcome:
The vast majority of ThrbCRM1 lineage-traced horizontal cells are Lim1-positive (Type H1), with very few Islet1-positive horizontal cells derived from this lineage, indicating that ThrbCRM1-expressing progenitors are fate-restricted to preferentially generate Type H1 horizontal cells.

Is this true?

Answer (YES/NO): YES